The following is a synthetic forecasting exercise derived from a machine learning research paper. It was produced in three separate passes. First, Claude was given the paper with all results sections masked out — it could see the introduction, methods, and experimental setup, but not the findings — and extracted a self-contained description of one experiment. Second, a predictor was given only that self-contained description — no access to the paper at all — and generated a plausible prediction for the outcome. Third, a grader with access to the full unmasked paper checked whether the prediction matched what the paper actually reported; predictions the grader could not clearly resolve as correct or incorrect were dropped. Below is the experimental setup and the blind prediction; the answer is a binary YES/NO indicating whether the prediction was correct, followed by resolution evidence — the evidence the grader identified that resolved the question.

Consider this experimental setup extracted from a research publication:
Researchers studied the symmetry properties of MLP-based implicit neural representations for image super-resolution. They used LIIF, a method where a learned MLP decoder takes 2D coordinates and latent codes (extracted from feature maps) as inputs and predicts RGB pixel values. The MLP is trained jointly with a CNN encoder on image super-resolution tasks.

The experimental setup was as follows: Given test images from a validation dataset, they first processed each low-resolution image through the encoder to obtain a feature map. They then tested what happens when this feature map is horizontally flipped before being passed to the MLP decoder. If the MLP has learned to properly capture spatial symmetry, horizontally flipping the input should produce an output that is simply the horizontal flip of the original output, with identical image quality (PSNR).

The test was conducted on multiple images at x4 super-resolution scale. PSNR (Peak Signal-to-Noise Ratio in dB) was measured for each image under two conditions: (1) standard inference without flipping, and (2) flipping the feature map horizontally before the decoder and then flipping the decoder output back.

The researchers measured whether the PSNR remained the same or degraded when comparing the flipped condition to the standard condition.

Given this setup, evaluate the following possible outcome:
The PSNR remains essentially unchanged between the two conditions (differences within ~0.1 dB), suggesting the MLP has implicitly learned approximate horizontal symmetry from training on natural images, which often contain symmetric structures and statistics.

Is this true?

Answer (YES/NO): NO